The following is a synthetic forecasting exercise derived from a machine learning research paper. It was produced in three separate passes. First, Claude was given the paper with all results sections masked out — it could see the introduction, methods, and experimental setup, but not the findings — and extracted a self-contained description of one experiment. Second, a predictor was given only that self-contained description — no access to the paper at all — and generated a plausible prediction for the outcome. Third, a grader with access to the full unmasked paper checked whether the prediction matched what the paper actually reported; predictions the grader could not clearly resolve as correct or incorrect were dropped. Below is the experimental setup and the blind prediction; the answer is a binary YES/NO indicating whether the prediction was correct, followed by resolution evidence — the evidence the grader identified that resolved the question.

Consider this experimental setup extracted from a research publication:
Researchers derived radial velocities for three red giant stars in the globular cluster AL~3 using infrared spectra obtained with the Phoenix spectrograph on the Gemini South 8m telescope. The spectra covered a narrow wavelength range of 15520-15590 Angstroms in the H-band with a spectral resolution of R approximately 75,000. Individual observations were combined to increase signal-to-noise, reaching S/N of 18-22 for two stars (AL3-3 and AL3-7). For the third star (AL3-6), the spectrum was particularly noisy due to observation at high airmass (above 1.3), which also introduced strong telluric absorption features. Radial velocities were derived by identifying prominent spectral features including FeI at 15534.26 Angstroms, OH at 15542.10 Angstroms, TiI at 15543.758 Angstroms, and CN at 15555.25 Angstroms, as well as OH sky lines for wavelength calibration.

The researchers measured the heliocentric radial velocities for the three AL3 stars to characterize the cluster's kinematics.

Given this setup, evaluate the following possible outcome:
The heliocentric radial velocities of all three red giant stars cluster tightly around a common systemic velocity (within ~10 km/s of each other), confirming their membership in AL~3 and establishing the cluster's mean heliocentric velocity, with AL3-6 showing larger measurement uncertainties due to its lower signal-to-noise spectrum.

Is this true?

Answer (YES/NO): NO